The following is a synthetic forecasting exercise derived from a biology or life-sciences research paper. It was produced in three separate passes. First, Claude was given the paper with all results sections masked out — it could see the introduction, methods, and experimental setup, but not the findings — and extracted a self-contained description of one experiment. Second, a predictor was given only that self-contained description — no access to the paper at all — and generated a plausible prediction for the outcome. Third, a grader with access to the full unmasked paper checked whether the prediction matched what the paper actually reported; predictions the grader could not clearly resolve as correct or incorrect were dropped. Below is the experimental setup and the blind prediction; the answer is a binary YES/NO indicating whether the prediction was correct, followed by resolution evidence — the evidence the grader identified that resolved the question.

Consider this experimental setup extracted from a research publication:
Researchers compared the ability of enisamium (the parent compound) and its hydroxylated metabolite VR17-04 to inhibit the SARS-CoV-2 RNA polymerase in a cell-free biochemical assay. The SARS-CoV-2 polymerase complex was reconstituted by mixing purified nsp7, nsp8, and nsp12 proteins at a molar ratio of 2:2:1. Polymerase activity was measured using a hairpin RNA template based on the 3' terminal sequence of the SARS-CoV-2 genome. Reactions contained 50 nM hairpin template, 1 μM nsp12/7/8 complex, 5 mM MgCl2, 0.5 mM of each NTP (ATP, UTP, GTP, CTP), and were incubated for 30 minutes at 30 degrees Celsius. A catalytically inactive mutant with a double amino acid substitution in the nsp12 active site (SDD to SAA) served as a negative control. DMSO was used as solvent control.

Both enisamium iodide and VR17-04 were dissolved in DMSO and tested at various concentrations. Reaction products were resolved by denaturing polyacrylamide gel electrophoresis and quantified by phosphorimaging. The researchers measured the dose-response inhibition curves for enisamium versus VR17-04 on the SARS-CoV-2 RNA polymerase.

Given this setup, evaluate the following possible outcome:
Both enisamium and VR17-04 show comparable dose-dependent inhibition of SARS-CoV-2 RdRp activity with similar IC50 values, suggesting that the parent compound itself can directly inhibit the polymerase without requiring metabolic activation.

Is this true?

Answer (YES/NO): NO